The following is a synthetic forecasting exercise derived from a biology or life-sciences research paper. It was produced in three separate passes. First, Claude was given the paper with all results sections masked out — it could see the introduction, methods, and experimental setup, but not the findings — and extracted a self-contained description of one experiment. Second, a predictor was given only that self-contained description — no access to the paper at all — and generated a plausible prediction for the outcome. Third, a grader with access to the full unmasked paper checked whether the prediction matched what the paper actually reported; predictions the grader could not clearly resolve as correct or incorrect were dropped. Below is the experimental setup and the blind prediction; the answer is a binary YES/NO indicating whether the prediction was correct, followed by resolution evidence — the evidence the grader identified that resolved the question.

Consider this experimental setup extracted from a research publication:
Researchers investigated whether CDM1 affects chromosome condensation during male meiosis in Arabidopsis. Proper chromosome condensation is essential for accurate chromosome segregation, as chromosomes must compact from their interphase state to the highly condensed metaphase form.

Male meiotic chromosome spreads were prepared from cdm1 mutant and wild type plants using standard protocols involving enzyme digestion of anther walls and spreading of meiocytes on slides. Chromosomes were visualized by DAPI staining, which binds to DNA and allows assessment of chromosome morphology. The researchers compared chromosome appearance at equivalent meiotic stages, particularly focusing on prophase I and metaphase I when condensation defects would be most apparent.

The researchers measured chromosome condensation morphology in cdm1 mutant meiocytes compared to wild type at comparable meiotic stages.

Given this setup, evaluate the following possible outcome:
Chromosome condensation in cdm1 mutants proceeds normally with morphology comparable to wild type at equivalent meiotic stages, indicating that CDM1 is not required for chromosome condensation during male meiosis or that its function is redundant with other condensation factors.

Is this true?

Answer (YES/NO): NO